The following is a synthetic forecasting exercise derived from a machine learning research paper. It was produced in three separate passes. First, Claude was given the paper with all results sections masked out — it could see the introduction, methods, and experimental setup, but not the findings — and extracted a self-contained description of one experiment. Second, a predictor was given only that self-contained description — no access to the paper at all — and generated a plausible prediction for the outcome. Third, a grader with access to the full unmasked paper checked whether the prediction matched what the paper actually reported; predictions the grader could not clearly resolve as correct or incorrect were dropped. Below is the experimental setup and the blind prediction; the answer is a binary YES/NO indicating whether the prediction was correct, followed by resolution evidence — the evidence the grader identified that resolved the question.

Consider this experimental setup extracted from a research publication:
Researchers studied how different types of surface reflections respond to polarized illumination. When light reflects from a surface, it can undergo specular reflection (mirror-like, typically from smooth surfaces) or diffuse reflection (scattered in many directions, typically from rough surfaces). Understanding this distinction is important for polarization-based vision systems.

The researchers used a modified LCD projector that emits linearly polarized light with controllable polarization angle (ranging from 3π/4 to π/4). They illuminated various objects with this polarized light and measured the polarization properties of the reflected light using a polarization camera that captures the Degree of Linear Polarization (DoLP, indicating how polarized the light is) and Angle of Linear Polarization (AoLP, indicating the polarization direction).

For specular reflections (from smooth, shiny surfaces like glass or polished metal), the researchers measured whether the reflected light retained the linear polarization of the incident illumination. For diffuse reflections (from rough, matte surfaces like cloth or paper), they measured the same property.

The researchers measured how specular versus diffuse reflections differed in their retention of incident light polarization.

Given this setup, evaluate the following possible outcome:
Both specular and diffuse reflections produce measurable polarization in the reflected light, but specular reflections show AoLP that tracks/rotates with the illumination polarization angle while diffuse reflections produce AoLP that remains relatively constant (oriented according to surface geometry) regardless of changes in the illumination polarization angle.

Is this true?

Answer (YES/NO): YES